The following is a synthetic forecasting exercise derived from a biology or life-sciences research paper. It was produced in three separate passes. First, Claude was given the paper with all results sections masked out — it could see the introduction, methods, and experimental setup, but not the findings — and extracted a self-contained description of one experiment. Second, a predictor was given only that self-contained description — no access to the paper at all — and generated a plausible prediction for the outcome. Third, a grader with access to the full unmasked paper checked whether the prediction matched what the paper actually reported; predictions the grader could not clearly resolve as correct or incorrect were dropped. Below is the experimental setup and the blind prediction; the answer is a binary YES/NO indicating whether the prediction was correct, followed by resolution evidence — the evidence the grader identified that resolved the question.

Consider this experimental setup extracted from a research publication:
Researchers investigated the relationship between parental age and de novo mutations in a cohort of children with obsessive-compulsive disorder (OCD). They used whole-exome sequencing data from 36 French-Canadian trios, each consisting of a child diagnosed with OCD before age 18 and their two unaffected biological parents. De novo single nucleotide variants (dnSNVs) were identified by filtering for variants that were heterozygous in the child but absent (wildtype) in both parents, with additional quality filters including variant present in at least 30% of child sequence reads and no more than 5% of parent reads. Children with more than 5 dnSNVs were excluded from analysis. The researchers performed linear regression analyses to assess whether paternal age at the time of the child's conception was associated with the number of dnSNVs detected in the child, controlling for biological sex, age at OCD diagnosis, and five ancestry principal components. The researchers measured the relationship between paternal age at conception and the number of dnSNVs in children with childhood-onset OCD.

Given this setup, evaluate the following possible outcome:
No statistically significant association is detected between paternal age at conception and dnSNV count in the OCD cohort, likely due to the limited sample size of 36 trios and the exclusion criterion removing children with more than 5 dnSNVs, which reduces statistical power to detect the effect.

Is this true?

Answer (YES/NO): YES